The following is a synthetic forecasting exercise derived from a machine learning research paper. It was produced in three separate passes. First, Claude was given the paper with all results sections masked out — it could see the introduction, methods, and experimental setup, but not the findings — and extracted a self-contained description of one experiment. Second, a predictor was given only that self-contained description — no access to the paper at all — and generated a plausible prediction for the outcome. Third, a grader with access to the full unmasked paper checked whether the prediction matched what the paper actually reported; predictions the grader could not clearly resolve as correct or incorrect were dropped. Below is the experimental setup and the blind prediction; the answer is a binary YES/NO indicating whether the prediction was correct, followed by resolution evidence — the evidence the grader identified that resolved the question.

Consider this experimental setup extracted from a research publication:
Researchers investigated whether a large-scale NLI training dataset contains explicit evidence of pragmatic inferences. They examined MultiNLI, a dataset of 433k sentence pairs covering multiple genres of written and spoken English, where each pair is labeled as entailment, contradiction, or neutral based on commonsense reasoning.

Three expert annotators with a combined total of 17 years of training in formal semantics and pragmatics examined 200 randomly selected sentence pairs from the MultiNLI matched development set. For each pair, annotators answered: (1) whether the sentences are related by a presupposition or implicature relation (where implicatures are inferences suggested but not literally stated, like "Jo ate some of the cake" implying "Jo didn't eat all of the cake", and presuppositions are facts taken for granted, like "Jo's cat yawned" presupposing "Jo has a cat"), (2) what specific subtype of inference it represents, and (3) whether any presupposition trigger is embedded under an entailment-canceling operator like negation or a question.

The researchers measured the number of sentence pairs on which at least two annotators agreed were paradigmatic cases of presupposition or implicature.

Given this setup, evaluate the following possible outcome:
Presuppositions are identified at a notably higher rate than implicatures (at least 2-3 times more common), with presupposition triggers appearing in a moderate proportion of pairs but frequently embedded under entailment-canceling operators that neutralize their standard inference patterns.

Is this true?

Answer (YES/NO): NO